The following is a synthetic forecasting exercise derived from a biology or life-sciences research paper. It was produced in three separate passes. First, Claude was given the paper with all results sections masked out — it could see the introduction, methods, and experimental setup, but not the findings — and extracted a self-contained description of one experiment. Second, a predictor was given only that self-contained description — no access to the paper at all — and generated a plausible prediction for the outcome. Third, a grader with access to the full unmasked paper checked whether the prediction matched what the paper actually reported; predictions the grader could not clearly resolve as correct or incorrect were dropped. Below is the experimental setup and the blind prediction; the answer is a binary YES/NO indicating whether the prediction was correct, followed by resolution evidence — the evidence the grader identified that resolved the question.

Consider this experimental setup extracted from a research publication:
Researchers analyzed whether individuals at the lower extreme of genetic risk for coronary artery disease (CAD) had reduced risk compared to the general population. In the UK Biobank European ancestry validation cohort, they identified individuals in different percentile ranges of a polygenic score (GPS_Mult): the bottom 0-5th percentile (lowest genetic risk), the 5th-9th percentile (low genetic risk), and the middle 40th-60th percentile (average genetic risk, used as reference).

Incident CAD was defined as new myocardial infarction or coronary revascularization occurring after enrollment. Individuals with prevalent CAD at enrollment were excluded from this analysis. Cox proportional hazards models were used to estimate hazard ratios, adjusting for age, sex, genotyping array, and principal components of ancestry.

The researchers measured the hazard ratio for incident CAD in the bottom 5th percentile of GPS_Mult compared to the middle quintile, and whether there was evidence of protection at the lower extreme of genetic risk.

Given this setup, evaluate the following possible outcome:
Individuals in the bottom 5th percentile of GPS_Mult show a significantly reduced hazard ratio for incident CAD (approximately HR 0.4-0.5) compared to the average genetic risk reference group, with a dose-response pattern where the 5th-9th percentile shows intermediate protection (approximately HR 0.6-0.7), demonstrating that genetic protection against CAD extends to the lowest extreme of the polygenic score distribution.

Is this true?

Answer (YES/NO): NO